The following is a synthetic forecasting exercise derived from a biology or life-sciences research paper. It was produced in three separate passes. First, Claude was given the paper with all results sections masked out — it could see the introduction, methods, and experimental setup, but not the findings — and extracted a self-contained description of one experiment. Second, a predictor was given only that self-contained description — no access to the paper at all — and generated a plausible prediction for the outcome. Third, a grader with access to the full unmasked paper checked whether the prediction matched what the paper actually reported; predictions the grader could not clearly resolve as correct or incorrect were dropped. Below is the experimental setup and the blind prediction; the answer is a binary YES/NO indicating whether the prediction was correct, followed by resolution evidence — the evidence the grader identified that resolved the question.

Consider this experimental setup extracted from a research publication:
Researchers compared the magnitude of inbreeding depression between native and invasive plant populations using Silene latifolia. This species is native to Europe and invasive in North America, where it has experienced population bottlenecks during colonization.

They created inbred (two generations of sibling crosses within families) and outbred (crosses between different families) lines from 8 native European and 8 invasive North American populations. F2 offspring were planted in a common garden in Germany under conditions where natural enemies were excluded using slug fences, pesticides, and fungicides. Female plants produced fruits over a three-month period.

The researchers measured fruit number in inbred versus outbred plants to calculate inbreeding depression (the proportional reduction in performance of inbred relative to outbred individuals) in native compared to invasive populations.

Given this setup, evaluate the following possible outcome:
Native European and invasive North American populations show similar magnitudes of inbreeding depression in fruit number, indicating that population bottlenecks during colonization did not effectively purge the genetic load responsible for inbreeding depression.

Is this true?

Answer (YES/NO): NO